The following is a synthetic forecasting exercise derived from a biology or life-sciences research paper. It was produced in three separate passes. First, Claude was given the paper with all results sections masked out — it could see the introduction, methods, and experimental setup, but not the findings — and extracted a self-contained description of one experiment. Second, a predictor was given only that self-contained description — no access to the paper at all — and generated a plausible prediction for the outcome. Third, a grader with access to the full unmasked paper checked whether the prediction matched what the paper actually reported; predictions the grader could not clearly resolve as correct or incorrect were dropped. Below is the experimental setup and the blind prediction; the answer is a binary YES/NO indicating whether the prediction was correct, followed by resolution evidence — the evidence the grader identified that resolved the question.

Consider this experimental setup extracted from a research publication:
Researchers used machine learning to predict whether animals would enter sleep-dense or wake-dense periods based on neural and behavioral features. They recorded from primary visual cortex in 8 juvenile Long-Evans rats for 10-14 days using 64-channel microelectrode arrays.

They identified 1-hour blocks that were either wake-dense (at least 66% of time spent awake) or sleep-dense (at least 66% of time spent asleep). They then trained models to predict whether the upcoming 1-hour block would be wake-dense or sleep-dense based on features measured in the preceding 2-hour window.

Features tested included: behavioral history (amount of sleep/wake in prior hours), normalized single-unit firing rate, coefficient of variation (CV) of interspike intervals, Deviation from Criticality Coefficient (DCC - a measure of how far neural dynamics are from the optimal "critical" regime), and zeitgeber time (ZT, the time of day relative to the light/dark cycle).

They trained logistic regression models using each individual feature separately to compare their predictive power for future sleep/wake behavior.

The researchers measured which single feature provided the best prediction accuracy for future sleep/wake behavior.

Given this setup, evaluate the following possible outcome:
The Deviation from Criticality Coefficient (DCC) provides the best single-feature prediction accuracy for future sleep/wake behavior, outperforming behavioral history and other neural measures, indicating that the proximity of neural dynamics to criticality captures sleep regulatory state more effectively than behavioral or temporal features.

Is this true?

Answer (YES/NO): YES